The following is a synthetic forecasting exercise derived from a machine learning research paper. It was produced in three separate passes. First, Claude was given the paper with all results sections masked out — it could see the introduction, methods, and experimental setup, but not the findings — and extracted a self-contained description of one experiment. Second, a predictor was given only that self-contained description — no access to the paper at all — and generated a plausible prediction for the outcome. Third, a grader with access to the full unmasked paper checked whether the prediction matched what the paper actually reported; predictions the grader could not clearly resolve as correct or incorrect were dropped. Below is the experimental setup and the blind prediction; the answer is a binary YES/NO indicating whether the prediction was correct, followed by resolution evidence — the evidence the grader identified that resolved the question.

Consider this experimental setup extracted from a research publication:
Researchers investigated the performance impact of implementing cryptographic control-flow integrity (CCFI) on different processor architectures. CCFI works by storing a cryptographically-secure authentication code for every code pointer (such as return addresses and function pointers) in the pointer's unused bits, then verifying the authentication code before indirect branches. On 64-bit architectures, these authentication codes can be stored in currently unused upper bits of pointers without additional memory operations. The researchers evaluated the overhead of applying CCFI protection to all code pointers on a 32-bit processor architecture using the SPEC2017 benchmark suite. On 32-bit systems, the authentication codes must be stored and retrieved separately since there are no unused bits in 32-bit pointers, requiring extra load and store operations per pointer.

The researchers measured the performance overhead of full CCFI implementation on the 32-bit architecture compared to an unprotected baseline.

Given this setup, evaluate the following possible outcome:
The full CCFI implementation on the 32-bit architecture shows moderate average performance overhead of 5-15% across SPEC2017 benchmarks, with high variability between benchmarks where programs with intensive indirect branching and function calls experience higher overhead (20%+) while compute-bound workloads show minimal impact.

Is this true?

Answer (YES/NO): NO